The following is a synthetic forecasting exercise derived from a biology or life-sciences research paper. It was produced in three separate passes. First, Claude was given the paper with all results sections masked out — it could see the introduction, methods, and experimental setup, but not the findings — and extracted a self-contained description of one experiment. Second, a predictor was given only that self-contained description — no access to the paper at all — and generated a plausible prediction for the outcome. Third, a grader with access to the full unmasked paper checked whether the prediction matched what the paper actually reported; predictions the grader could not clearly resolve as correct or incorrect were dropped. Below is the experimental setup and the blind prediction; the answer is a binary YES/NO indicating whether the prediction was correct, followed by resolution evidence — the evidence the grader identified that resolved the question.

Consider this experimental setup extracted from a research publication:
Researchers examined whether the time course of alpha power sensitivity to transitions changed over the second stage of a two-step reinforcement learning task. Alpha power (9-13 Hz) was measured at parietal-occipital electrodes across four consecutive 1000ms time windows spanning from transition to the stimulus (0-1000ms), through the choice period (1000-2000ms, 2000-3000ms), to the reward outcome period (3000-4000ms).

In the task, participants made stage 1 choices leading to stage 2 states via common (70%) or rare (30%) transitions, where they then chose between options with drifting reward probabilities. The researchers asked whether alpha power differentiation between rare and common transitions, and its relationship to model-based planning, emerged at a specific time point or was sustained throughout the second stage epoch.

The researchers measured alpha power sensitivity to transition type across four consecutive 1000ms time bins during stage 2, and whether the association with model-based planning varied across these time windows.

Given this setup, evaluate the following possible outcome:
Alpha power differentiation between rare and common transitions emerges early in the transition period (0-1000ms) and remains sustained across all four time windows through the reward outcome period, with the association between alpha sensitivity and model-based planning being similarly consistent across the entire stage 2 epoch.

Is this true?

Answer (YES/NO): NO